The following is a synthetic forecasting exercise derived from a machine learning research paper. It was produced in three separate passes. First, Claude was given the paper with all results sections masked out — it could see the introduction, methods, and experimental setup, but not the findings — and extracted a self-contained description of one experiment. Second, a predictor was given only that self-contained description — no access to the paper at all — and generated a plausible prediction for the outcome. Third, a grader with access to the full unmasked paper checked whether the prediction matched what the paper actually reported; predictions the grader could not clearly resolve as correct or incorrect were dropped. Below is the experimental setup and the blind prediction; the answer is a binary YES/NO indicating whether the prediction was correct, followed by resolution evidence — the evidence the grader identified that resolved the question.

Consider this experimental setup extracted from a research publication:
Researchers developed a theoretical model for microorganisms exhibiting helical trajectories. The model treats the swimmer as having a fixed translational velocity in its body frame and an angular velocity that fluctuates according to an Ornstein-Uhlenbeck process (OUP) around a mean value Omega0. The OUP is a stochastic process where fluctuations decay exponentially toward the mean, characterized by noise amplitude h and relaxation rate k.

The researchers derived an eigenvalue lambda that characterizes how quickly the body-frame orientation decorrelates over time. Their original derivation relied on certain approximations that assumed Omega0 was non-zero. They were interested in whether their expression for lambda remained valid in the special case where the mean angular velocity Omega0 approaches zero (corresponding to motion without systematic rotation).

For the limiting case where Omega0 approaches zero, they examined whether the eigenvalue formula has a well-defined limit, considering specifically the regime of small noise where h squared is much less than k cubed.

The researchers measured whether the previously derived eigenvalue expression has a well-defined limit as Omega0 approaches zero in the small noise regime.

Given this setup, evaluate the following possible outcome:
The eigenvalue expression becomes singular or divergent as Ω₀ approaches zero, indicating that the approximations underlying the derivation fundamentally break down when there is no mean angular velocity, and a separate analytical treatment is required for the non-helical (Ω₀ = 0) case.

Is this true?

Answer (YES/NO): NO